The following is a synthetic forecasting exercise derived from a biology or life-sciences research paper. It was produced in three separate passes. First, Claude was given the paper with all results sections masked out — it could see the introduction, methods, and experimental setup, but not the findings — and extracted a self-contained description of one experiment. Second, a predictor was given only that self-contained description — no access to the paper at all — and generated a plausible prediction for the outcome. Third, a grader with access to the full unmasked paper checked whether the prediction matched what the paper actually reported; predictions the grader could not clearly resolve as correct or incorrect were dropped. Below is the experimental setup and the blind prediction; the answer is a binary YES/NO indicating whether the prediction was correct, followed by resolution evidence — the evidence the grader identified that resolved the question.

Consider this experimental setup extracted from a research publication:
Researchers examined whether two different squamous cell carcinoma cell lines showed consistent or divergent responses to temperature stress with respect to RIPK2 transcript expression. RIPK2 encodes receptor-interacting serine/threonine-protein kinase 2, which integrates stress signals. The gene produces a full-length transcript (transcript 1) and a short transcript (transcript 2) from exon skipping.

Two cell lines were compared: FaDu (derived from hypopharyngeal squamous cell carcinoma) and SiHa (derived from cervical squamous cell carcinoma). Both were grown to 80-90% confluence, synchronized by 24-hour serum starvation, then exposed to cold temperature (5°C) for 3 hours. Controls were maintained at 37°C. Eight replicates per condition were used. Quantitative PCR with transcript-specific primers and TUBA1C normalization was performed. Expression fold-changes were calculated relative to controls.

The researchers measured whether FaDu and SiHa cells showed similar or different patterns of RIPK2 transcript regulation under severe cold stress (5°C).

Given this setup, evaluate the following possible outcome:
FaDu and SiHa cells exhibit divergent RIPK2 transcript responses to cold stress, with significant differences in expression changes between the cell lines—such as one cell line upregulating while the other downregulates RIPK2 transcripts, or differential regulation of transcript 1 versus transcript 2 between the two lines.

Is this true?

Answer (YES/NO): YES